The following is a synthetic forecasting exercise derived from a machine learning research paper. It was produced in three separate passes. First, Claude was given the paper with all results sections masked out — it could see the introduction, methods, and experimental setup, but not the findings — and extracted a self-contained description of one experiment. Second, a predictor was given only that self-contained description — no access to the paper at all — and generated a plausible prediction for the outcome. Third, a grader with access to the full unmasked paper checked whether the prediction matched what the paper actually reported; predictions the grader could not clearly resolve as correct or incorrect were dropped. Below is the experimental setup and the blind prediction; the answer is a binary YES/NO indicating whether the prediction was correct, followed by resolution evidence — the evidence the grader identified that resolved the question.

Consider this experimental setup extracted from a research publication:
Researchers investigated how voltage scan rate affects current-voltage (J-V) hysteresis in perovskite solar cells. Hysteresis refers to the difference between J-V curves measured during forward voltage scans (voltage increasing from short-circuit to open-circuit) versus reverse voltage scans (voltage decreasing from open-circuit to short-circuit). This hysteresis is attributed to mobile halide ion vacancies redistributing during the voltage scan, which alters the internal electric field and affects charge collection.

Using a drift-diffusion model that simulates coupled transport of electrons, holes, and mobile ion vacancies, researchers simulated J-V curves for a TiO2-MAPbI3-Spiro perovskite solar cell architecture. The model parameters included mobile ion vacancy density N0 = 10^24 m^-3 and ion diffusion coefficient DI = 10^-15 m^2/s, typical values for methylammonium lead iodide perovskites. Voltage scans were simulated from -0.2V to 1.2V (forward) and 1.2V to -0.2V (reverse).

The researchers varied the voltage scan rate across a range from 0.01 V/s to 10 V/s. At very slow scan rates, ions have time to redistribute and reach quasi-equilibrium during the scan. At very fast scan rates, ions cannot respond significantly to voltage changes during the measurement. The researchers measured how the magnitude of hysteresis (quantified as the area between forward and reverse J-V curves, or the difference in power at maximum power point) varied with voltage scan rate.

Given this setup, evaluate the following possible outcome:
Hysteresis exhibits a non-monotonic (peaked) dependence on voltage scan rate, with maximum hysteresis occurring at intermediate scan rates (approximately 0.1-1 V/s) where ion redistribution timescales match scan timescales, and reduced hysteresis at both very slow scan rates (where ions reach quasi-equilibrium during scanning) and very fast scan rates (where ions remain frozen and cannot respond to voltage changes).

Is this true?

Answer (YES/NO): YES